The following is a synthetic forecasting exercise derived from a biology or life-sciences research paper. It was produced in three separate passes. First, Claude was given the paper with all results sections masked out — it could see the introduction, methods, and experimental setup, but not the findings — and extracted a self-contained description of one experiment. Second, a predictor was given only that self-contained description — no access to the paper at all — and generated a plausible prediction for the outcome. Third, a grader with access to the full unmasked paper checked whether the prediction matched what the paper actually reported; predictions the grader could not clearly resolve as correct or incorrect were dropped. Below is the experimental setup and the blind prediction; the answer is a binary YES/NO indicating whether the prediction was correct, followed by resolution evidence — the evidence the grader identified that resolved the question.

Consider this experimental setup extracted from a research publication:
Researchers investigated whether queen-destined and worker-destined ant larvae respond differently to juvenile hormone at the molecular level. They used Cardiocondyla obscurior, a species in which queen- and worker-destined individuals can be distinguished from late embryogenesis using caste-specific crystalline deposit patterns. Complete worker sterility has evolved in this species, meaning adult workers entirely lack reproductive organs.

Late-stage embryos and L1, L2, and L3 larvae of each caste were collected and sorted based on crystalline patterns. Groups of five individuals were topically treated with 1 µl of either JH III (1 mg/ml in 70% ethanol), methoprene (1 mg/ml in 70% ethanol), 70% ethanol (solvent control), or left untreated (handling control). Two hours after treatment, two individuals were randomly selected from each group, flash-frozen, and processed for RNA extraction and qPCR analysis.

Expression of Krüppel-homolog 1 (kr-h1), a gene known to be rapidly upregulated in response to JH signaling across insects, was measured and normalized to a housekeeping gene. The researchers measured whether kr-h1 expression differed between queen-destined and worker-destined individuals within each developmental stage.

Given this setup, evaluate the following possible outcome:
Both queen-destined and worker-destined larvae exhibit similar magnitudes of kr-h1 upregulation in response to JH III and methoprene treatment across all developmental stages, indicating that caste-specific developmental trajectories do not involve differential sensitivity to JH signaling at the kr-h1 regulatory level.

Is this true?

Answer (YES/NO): YES